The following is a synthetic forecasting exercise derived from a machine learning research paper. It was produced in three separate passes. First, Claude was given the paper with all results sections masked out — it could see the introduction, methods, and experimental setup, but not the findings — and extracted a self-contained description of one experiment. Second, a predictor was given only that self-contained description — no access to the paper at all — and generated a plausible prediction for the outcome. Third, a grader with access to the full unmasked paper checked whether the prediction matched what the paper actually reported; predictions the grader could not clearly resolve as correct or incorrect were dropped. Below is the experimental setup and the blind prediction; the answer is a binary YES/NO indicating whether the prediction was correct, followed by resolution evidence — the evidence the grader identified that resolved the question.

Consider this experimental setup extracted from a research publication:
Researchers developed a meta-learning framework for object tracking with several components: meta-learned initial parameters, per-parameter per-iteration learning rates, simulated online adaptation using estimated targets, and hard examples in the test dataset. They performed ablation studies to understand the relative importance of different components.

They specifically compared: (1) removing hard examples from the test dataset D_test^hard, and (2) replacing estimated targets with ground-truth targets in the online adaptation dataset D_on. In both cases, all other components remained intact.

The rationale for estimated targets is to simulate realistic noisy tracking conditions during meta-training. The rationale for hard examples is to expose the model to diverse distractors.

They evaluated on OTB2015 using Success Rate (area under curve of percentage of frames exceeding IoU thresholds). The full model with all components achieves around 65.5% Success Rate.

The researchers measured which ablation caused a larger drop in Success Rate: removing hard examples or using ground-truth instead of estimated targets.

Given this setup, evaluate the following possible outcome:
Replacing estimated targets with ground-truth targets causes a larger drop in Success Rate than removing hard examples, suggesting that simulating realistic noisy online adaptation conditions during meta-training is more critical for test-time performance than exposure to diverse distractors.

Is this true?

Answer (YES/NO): YES